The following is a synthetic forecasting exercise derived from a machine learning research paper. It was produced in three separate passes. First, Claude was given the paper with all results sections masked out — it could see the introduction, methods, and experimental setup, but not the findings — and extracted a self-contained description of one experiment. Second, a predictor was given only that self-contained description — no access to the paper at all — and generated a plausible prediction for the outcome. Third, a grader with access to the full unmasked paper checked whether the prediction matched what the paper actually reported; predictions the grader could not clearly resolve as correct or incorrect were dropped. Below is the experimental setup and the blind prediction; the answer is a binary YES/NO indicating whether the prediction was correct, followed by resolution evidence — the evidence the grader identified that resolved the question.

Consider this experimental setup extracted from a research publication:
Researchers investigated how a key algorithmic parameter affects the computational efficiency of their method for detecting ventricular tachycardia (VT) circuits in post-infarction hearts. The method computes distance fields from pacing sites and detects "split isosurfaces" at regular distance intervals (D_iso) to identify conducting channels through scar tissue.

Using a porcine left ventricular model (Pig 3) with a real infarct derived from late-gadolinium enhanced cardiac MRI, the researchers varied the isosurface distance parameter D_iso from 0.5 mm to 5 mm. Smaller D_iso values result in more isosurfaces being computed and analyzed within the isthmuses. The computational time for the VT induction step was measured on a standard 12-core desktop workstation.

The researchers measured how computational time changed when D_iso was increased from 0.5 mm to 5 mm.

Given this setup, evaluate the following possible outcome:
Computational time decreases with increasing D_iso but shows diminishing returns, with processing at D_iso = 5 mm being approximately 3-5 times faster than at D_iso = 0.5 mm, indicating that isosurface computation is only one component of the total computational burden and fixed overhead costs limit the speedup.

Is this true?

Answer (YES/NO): NO